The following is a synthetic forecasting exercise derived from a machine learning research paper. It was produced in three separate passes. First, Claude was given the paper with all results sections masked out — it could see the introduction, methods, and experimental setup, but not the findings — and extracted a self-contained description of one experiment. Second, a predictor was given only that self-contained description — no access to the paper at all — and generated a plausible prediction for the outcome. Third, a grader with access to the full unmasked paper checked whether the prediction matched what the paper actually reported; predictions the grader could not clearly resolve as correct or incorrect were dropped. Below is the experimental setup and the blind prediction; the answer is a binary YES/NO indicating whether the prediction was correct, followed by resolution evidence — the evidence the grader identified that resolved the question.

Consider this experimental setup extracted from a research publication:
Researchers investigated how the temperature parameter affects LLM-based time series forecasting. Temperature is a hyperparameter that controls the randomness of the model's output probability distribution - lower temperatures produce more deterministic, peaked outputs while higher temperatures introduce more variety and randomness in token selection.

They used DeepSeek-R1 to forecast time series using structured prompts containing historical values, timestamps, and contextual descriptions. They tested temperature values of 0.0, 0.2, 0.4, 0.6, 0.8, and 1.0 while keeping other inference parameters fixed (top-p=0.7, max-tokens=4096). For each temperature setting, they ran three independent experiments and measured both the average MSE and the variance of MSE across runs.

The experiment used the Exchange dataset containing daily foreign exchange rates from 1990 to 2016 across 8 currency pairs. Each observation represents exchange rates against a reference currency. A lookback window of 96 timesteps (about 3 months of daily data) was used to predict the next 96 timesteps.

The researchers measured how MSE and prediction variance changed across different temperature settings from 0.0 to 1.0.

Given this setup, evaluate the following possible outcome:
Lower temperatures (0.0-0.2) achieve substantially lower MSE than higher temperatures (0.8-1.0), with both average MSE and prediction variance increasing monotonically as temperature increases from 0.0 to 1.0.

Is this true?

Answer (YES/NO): NO